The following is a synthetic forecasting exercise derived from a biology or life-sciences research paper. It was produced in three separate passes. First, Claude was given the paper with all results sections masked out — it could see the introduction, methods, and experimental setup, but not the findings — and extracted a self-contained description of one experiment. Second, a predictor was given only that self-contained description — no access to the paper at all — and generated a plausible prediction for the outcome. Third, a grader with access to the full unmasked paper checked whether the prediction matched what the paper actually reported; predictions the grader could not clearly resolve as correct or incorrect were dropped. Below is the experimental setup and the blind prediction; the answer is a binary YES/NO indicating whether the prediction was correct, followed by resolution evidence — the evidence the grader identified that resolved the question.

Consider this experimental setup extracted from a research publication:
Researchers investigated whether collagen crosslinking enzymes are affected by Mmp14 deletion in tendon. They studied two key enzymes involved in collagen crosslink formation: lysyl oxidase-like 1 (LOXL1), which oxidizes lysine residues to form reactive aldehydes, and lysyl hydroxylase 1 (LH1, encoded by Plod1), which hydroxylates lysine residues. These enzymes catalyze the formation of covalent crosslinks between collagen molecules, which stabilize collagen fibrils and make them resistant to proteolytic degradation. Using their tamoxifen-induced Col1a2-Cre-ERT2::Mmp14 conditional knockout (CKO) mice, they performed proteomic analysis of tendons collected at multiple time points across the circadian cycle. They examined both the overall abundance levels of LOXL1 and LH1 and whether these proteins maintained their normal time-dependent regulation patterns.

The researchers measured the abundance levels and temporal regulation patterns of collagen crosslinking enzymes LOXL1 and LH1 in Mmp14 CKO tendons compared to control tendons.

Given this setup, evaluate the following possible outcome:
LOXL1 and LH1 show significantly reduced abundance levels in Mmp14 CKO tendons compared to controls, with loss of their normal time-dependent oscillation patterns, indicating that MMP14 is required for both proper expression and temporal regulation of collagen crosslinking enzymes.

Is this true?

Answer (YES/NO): NO